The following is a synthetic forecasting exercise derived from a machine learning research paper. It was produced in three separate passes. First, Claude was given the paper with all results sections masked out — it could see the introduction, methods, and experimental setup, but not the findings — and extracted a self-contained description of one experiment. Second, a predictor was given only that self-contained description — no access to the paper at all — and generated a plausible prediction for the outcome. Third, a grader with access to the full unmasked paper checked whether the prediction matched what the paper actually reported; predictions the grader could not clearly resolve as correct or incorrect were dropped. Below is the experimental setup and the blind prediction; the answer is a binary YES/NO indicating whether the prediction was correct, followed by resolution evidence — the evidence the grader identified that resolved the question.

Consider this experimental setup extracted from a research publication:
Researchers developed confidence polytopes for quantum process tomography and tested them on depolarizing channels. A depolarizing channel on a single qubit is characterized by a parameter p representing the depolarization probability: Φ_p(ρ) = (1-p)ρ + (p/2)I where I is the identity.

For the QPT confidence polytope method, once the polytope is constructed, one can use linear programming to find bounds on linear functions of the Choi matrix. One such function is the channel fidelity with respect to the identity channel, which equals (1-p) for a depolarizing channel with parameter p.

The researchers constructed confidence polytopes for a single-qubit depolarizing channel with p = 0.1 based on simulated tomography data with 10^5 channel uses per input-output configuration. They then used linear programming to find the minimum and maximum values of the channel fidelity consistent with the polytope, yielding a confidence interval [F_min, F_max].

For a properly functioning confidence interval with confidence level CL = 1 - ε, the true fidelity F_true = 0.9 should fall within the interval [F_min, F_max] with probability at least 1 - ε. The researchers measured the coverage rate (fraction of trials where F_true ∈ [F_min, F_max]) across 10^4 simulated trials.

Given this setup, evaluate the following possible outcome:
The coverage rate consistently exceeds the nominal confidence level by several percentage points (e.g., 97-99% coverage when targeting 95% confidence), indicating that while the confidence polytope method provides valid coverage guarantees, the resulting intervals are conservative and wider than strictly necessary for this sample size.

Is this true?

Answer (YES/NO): YES